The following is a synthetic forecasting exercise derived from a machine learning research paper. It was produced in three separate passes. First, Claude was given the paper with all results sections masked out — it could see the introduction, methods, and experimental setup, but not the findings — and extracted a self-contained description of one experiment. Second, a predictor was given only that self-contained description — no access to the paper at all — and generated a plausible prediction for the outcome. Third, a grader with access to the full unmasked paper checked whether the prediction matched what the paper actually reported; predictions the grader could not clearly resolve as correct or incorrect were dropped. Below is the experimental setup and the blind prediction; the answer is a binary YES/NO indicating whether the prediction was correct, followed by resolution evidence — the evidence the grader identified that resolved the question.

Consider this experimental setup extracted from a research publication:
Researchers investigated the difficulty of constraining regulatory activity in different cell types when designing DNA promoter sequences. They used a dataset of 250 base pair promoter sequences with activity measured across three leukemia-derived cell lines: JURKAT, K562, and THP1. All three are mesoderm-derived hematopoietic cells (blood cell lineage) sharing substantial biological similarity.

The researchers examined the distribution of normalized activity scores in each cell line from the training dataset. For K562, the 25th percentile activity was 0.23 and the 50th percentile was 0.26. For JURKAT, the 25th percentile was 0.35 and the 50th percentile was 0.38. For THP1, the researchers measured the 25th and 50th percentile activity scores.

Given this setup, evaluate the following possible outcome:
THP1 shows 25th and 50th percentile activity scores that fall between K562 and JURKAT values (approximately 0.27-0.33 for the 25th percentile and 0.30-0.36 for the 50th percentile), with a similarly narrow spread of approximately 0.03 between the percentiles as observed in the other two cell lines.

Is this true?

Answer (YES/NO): NO